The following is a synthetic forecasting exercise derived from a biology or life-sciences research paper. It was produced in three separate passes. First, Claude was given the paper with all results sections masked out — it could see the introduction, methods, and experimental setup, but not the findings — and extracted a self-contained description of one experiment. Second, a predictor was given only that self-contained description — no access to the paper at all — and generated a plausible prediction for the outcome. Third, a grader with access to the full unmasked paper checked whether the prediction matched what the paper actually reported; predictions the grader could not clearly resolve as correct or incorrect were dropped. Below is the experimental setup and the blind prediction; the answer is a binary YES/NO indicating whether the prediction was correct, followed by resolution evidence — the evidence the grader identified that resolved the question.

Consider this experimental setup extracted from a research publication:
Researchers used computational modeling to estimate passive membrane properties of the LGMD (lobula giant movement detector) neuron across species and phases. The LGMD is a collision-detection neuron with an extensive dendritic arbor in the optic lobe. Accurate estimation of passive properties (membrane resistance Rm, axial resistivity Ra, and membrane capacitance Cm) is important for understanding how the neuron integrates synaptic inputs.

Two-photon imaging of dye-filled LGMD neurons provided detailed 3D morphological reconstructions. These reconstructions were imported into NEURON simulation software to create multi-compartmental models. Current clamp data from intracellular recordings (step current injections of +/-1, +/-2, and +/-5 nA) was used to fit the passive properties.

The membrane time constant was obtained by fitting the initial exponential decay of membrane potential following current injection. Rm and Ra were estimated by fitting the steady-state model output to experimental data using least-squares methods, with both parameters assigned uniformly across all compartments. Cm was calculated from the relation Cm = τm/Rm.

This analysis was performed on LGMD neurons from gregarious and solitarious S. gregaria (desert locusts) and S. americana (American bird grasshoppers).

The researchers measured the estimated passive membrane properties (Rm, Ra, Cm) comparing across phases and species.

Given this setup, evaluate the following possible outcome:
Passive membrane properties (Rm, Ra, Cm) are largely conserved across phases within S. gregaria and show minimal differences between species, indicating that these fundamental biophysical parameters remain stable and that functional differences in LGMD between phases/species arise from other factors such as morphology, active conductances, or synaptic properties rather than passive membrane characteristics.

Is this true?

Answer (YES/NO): YES